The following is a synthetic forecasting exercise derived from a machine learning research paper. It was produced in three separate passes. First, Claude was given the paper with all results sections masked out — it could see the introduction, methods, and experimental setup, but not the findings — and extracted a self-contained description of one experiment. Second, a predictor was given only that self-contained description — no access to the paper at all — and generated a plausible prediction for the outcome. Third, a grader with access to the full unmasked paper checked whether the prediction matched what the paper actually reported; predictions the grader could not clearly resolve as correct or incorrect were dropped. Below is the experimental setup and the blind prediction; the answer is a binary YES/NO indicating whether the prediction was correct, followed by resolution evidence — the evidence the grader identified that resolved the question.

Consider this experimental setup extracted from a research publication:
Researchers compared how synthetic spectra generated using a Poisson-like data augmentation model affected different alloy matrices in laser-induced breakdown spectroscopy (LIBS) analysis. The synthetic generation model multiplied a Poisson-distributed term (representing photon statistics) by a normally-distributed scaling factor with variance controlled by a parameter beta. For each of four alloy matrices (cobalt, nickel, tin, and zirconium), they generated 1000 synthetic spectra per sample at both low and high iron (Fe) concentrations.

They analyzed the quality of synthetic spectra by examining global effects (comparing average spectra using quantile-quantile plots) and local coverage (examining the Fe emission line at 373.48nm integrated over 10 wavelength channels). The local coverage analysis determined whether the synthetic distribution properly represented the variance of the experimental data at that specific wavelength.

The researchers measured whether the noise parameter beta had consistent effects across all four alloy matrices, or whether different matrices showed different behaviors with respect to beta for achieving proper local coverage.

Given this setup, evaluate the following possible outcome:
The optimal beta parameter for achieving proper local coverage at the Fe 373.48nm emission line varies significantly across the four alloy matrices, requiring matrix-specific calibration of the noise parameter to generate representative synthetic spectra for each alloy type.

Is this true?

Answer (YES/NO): YES